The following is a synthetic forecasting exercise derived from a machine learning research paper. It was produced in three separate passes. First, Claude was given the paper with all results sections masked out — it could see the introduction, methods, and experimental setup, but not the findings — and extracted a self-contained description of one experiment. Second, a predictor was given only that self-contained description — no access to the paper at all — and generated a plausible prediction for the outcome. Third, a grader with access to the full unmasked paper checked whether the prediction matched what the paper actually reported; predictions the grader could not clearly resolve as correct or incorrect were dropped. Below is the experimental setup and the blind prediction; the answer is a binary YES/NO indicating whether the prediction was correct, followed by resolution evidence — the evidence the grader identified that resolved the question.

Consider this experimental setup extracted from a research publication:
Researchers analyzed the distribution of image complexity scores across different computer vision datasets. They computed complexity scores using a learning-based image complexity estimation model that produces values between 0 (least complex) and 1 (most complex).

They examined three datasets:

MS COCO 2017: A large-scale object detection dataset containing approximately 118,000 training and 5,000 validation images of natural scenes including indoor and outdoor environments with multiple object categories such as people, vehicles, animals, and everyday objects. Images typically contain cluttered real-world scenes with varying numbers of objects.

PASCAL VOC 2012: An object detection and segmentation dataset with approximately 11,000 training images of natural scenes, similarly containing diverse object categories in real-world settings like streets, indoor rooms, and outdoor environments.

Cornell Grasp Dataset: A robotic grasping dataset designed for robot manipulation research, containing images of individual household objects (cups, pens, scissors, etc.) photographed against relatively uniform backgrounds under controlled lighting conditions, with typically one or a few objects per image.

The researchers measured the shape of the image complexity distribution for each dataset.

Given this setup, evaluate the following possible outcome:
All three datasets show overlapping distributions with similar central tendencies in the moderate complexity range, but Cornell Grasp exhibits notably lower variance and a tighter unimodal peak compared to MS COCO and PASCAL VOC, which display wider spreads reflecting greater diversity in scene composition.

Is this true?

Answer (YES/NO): NO